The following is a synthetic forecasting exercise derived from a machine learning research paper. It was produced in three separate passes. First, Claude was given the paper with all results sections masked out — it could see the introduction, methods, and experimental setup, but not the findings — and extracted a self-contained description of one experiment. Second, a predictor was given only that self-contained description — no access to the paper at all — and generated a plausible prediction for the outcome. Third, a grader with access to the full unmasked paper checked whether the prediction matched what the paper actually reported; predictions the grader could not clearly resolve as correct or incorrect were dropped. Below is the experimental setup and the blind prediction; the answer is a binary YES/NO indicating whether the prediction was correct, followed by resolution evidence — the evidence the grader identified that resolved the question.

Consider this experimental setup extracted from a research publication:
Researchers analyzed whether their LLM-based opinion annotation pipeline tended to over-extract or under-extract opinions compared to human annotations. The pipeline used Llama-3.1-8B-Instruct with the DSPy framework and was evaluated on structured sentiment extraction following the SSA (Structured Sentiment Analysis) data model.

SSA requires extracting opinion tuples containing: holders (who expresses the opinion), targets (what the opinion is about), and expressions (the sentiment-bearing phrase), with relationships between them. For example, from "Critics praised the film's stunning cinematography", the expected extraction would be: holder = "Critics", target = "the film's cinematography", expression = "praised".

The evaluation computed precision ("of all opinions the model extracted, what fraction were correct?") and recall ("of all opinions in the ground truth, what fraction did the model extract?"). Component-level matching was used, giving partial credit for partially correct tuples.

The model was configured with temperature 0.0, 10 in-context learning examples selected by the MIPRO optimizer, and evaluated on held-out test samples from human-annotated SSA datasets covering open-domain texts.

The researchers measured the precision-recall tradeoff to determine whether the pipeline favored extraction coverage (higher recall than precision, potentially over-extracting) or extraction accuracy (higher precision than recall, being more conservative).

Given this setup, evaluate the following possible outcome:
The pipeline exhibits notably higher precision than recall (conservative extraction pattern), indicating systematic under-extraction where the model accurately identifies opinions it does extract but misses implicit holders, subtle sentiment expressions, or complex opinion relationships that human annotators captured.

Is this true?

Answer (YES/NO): NO